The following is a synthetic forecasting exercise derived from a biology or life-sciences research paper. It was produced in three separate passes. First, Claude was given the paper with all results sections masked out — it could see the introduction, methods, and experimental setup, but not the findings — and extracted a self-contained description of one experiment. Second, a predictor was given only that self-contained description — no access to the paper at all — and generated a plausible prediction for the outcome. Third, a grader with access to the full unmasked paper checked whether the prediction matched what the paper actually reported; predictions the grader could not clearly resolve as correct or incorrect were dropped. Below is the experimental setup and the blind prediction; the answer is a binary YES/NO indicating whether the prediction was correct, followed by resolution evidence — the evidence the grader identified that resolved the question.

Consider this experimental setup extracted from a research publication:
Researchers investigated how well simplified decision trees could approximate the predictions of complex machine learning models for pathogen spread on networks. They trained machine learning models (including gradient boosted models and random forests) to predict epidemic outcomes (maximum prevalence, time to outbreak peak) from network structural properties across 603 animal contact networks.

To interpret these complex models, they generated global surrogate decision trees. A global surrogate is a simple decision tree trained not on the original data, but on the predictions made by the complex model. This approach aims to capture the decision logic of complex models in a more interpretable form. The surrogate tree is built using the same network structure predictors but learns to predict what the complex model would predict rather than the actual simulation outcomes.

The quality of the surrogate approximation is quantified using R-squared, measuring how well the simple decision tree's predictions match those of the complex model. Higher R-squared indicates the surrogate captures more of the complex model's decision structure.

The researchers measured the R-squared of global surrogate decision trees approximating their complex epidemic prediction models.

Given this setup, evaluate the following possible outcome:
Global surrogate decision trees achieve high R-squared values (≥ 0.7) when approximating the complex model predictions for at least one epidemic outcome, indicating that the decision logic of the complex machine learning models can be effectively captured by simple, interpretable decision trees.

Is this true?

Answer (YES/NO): YES